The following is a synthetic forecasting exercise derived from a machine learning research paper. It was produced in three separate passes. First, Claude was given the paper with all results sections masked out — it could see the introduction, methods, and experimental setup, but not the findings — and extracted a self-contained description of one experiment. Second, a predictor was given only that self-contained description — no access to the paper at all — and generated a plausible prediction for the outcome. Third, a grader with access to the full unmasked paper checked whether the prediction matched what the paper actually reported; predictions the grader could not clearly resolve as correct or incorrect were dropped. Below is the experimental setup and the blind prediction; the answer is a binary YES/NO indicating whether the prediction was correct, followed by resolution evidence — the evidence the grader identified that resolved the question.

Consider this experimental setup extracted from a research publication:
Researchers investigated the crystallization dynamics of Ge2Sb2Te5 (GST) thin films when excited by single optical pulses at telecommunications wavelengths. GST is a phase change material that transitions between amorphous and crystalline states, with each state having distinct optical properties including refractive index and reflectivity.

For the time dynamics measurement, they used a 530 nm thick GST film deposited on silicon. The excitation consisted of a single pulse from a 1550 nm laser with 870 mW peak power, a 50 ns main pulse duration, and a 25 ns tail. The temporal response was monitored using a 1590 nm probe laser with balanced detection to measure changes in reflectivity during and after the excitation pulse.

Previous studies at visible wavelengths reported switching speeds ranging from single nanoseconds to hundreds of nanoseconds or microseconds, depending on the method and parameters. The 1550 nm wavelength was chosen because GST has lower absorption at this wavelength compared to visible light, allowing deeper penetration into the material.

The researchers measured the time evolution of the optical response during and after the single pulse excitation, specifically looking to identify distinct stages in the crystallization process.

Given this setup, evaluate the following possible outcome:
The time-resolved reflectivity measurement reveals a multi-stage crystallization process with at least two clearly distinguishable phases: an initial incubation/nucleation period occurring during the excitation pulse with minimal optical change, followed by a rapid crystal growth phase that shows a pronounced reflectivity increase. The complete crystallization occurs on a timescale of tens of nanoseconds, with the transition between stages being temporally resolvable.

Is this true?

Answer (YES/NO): NO